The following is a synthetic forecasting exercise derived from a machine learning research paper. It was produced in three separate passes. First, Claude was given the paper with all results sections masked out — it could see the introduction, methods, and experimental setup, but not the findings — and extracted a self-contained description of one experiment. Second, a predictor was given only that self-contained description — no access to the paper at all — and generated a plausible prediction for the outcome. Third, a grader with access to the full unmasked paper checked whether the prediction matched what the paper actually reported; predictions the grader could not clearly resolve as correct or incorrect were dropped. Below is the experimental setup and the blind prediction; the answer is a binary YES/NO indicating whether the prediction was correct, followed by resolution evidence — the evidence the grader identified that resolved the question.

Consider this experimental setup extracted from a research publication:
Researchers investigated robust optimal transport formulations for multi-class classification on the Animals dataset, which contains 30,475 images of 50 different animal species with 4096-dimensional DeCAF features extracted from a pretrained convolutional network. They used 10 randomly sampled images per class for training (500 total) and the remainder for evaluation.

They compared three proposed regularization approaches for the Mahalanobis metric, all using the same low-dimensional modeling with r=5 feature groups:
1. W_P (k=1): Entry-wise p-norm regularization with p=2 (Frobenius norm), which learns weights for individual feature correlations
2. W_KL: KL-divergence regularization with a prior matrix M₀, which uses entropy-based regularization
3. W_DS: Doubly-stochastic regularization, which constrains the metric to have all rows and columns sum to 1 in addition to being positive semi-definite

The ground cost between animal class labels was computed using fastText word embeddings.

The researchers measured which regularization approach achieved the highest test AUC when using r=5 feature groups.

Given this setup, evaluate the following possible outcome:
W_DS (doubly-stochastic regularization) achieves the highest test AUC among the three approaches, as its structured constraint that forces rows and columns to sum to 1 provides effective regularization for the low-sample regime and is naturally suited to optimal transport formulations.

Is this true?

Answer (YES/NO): YES